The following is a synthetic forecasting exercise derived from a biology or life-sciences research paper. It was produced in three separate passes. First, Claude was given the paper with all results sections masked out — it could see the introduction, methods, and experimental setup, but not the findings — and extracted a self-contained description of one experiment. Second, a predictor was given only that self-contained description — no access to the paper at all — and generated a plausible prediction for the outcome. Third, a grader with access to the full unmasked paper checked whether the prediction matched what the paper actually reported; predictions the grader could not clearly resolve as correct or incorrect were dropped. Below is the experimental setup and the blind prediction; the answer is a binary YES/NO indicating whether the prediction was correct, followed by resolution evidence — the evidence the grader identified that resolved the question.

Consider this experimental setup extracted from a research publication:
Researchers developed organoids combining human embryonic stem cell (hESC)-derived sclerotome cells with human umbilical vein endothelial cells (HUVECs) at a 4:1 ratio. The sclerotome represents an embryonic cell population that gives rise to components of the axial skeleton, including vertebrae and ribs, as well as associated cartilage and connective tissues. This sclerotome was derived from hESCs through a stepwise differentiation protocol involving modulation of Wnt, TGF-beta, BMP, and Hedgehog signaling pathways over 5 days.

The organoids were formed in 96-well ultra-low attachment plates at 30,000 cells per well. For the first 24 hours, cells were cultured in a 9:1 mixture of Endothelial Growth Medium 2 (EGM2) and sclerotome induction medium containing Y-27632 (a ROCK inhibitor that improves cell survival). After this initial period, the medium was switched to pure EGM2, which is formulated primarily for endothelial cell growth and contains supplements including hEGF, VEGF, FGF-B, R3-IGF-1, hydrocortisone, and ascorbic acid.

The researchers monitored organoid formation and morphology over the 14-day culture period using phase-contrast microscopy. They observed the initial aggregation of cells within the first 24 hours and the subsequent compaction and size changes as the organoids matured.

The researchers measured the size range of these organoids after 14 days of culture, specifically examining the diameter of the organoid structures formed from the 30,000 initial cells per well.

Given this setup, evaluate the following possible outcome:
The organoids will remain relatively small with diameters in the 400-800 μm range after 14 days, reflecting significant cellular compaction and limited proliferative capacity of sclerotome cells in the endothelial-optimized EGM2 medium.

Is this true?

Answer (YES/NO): YES